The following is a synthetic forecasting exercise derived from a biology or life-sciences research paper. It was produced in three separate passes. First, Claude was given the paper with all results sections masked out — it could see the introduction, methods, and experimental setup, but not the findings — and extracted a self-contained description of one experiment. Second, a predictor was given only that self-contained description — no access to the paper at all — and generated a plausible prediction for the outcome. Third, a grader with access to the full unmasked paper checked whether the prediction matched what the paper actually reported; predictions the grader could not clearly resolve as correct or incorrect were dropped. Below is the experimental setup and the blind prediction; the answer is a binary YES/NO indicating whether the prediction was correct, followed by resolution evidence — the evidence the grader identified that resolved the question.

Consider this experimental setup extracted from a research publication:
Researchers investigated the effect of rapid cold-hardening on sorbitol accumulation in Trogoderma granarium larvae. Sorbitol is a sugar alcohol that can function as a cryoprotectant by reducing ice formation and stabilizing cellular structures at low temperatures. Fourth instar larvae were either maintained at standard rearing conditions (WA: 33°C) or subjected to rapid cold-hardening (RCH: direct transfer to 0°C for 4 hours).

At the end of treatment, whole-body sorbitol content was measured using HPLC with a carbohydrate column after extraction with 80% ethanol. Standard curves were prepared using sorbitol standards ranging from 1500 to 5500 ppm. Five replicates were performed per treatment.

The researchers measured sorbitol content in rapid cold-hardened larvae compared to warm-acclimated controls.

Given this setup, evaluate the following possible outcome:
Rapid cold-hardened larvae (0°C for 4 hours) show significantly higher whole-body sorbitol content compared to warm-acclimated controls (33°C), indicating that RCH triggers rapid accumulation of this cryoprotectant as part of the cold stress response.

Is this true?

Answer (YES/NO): NO